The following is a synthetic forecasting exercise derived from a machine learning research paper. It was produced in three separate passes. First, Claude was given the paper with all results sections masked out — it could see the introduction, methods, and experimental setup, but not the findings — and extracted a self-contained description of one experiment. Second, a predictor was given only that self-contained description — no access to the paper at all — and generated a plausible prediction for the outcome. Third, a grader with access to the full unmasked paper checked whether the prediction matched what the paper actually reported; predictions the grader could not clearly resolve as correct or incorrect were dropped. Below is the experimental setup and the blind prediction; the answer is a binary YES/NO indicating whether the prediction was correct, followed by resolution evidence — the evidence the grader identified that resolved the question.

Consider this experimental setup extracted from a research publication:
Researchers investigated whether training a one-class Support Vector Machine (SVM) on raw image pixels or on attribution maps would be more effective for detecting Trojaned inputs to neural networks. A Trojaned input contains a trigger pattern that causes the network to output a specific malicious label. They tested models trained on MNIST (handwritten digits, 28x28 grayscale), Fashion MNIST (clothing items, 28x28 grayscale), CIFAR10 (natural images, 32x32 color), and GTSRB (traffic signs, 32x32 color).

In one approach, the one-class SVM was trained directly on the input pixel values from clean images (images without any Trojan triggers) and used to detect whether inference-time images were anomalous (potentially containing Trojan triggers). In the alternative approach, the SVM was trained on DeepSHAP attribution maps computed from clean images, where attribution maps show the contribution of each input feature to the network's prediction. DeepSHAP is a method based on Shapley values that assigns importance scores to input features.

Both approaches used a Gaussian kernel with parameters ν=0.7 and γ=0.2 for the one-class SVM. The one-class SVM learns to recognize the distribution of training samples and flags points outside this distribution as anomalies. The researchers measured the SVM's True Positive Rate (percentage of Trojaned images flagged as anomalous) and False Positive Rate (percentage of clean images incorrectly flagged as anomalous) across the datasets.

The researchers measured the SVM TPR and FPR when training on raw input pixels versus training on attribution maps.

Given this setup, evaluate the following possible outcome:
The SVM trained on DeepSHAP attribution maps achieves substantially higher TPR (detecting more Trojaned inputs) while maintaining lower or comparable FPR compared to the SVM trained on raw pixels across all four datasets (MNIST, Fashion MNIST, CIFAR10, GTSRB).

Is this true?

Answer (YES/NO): YES